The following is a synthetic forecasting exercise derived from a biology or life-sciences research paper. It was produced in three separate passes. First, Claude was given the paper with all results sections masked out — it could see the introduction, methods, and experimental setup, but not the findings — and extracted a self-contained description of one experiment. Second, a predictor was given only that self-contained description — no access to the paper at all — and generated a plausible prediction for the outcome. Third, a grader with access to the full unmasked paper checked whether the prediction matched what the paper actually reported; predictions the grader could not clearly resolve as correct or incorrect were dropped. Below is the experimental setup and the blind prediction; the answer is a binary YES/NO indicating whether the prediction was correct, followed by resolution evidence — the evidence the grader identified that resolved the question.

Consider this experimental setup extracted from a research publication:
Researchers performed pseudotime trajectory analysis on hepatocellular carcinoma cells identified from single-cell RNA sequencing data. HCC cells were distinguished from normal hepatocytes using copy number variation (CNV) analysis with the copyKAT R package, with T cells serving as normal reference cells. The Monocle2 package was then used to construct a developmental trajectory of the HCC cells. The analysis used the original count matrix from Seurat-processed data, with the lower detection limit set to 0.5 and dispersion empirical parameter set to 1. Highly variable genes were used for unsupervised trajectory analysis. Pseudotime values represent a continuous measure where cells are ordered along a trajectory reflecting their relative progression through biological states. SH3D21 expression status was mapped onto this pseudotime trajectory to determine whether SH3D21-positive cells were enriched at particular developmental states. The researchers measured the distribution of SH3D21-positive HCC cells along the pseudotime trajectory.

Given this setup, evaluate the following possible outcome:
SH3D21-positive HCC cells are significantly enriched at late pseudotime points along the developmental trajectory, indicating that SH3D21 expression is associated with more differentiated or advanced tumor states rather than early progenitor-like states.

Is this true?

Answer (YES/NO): NO